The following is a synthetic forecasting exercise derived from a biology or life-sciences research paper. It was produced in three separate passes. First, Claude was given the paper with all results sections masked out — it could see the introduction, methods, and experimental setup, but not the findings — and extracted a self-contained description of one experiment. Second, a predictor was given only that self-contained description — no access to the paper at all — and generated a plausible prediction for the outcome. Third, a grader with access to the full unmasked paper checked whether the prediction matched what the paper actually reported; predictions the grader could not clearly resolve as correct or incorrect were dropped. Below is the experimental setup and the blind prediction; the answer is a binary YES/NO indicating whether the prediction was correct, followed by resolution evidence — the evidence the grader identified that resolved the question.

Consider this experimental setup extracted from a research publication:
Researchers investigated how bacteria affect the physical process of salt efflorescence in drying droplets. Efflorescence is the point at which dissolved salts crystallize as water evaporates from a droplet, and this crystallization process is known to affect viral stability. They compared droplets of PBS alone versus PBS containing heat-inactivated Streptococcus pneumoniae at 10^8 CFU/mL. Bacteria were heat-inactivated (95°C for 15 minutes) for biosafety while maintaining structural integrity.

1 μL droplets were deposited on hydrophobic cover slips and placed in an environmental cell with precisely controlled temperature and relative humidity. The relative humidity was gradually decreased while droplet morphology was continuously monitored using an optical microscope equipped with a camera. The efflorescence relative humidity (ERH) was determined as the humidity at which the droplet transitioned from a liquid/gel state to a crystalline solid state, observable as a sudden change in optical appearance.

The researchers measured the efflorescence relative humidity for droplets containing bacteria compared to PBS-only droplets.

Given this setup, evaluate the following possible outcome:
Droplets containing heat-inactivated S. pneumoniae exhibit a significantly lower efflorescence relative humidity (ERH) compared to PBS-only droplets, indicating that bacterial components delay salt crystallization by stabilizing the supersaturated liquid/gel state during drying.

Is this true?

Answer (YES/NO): NO